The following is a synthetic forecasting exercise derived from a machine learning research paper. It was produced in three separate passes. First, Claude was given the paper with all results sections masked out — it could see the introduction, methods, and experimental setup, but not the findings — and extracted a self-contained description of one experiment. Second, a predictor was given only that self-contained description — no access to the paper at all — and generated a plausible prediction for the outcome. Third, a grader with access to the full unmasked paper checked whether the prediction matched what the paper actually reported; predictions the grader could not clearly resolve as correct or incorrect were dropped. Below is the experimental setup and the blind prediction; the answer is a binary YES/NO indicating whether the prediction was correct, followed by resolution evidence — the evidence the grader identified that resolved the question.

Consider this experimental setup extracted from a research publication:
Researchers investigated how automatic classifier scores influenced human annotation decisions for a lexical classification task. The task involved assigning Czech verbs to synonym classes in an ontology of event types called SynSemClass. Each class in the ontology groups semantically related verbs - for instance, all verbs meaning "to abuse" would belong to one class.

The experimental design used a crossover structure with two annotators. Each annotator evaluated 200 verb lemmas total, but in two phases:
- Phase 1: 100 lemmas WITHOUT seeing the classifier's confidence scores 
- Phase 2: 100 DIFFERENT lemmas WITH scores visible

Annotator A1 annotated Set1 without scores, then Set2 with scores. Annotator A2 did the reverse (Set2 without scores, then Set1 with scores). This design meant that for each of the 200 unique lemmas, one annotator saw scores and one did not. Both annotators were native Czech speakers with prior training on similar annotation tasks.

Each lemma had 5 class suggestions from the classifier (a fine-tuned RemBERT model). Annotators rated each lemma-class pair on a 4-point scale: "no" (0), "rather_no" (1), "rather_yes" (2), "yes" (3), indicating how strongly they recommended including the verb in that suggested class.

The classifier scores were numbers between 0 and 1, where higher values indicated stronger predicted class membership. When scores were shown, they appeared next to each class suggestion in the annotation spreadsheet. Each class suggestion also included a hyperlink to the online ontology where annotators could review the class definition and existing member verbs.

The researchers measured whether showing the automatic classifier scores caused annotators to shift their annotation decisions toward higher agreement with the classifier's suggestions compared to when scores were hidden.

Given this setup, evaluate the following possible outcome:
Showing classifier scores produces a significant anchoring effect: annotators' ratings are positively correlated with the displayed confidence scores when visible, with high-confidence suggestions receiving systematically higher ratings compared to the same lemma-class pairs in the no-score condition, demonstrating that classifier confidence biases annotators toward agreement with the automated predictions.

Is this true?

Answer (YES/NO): NO